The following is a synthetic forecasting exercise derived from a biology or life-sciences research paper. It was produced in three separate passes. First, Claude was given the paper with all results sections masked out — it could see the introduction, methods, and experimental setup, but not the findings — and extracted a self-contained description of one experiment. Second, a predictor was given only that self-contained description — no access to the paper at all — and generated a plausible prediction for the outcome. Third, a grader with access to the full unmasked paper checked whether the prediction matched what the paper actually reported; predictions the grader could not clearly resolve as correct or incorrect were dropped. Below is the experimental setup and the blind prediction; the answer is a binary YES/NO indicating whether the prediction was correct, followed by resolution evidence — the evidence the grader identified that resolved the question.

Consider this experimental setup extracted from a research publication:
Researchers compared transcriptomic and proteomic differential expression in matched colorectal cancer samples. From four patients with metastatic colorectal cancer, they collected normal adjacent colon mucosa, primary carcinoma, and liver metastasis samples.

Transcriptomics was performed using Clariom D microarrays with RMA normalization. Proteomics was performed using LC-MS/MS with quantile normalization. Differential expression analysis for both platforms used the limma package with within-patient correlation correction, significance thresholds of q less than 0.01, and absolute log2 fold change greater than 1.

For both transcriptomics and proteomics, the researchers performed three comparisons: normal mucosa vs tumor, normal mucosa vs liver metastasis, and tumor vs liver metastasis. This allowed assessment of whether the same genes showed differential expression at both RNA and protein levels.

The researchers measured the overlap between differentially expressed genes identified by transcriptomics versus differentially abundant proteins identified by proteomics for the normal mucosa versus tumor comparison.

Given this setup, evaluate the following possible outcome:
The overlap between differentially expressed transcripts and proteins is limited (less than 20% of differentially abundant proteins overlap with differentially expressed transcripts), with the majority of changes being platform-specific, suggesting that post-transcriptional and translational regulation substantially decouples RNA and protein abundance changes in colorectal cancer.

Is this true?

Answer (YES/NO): YES